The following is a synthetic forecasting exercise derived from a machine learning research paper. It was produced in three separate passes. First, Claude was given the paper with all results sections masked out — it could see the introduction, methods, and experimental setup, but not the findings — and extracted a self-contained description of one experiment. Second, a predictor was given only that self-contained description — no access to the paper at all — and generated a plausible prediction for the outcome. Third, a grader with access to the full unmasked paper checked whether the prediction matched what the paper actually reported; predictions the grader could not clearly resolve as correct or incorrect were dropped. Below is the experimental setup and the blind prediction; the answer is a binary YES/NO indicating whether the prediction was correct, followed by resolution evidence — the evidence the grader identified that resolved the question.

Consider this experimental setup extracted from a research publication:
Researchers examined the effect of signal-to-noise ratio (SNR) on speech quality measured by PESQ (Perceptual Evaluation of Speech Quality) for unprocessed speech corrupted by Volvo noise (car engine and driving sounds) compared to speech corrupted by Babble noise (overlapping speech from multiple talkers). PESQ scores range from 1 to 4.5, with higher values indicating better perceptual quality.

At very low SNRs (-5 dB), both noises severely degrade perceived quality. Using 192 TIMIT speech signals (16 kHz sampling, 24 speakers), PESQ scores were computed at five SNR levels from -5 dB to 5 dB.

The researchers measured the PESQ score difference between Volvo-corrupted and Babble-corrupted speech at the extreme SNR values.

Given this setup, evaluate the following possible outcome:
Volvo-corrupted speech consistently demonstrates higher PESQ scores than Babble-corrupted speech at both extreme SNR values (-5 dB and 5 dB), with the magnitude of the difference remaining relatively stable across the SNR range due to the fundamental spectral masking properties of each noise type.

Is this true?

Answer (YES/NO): NO